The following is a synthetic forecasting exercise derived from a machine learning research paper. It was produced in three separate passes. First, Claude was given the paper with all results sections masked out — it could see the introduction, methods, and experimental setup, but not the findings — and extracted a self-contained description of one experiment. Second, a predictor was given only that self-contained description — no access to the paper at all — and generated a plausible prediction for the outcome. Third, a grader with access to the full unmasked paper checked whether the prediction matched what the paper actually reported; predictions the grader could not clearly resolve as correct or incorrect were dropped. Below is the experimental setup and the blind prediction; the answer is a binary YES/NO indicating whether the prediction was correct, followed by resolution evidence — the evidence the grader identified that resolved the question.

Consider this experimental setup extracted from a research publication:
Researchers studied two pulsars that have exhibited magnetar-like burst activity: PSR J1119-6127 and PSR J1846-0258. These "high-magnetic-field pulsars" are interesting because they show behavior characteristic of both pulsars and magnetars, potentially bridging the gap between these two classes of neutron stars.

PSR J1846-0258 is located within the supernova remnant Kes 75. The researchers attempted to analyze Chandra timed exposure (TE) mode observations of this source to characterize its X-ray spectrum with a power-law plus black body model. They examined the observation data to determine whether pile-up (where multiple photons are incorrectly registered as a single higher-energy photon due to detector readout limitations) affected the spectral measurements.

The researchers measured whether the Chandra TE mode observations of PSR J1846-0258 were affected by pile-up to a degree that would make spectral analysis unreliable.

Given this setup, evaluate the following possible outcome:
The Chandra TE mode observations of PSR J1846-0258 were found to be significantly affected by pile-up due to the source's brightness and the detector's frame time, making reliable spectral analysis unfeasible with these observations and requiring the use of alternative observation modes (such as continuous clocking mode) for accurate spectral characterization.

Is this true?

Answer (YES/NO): NO